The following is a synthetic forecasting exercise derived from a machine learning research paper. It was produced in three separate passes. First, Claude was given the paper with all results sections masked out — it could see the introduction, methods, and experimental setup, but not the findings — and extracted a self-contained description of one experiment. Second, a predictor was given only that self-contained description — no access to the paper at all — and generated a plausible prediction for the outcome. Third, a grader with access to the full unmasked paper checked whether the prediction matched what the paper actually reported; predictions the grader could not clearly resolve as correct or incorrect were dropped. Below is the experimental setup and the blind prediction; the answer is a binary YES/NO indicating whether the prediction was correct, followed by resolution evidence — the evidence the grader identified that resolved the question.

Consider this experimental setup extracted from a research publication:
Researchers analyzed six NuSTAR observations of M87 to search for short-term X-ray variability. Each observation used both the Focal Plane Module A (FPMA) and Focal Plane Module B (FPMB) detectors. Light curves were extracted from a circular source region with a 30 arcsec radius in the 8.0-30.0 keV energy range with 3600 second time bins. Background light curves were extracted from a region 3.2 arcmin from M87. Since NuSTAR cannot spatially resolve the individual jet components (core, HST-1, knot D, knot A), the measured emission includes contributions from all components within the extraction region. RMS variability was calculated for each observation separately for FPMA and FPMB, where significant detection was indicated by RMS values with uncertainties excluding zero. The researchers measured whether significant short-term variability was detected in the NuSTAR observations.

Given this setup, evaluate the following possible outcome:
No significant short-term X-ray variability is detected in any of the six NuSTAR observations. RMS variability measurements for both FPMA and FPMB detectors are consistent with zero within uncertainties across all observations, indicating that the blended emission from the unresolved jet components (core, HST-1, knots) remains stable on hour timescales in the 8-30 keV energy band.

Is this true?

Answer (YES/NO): YES